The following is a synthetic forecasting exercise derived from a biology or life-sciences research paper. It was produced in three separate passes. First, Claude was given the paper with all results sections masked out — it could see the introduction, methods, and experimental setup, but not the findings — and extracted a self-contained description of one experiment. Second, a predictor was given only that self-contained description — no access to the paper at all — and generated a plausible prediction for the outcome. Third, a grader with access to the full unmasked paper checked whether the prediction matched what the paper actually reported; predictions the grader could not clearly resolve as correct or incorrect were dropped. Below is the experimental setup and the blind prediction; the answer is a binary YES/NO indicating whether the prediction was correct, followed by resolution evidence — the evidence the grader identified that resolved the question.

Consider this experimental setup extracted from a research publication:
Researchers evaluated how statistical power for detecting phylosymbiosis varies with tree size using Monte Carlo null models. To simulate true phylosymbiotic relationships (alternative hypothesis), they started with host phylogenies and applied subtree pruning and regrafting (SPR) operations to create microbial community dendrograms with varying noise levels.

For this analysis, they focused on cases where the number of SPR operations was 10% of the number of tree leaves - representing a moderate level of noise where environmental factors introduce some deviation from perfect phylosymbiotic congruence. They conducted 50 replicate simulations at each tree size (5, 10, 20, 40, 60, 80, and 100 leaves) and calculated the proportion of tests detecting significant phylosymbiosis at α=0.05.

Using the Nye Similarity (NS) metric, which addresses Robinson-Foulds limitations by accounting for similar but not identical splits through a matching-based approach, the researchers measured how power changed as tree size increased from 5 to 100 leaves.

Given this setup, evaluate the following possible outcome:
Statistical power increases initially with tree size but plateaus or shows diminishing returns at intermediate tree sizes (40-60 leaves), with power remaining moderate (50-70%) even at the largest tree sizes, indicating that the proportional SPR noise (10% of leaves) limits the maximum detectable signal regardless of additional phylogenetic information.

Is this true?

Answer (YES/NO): NO